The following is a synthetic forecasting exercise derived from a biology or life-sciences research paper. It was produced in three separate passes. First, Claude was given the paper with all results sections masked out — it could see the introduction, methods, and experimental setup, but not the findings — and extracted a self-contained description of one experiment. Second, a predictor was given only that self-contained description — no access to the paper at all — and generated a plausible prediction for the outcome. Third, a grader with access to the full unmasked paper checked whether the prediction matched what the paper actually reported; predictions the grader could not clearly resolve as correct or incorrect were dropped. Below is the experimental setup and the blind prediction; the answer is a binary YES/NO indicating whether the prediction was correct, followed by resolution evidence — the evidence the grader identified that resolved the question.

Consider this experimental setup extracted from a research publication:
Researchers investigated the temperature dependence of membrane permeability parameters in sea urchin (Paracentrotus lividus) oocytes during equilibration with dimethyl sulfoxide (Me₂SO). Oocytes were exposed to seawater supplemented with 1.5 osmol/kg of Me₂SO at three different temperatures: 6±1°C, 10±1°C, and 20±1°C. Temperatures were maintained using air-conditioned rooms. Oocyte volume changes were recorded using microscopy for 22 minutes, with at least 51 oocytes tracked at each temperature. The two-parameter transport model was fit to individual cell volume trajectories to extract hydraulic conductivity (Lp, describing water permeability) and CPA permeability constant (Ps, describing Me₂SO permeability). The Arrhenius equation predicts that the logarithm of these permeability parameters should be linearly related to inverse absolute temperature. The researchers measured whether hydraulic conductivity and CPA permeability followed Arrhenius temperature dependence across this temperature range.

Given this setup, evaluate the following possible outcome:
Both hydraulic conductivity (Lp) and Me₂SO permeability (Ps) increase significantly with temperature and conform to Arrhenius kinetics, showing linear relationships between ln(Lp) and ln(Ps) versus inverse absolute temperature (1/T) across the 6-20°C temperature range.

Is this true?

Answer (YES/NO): NO